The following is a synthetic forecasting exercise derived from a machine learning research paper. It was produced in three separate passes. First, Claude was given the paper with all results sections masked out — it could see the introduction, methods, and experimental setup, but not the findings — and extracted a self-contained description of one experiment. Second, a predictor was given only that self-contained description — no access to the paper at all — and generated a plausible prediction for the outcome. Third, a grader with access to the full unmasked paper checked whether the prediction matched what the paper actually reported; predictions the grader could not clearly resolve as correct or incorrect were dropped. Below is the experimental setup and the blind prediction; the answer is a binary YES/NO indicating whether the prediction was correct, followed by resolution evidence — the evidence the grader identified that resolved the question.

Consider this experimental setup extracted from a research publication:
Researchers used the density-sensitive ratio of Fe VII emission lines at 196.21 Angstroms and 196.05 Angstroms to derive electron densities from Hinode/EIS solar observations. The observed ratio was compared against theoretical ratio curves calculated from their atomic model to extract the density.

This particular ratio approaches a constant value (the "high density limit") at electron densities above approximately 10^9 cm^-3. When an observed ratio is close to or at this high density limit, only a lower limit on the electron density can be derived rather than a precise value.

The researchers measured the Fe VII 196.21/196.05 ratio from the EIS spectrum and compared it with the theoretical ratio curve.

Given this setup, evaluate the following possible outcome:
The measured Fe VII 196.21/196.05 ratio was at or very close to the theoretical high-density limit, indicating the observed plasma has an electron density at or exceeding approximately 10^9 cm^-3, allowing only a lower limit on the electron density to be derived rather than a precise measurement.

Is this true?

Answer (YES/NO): YES